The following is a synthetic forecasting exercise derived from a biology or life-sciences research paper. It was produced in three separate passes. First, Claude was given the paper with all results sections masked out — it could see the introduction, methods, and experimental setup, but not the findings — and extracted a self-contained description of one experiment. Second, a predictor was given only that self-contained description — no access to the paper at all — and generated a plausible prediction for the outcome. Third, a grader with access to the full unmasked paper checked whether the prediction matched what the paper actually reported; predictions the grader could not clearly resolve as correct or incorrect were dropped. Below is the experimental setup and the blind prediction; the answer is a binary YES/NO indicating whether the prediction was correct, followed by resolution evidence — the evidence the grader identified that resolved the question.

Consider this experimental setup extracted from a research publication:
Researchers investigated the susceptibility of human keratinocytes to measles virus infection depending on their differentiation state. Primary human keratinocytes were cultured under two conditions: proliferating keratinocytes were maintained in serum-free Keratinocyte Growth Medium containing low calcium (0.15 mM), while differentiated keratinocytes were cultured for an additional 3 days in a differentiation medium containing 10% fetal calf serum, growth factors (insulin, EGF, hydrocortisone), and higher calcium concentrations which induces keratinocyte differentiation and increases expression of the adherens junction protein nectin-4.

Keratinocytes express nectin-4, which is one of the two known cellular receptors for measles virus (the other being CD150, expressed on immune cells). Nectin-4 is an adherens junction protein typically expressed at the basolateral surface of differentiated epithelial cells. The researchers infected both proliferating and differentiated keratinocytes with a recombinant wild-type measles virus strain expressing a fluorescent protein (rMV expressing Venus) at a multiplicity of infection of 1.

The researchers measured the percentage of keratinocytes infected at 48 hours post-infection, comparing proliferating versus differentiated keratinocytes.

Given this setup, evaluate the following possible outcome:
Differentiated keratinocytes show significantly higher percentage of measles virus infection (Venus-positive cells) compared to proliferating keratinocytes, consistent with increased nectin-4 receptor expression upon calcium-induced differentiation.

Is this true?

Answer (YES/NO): YES